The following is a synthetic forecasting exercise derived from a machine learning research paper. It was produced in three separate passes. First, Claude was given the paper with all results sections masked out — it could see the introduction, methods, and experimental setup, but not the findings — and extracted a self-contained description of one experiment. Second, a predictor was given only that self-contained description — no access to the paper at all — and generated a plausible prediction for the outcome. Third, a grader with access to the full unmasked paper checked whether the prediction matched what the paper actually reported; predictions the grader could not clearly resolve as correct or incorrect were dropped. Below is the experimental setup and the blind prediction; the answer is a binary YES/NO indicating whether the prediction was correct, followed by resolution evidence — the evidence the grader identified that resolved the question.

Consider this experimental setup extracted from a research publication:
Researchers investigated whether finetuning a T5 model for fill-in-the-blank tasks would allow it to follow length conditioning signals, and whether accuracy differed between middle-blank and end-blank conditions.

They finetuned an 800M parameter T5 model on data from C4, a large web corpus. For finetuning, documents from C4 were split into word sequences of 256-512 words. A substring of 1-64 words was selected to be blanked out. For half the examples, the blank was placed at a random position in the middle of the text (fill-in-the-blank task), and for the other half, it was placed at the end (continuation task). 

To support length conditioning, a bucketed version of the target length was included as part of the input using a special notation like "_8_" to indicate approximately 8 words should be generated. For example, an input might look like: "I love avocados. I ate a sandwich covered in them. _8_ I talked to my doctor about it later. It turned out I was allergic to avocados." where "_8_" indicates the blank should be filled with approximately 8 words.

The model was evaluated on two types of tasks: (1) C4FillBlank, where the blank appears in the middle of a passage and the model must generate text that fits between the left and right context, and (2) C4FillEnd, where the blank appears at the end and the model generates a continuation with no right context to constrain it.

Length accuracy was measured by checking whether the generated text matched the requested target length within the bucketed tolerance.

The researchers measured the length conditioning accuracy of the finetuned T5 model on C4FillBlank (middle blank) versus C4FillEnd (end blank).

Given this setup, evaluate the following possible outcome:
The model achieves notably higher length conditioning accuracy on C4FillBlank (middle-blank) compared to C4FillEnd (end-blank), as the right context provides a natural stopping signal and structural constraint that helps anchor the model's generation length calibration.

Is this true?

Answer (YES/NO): YES